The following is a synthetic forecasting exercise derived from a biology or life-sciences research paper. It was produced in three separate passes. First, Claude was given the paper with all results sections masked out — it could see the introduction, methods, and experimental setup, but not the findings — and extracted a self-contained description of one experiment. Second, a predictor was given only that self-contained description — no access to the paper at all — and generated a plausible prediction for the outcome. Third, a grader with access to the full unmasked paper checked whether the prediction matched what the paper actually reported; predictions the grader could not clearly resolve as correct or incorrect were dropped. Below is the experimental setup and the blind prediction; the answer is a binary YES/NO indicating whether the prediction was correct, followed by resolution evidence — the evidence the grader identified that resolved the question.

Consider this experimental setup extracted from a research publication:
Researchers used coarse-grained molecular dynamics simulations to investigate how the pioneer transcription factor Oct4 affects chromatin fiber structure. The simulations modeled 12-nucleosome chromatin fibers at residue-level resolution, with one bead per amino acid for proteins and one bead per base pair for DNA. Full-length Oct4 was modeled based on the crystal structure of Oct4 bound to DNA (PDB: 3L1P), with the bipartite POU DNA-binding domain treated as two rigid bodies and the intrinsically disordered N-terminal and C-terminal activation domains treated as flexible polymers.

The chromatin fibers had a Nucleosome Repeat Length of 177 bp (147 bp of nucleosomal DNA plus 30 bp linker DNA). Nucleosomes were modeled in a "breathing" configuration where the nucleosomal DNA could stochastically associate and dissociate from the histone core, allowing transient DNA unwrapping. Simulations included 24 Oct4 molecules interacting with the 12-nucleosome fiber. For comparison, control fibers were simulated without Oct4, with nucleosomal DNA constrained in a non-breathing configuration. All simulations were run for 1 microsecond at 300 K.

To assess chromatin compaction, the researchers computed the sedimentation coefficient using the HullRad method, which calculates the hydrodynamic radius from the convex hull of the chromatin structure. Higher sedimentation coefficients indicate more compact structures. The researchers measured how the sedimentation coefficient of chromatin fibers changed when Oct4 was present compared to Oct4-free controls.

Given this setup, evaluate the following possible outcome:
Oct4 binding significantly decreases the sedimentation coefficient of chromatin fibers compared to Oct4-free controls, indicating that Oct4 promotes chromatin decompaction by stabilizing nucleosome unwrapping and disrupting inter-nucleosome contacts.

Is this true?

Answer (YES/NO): NO